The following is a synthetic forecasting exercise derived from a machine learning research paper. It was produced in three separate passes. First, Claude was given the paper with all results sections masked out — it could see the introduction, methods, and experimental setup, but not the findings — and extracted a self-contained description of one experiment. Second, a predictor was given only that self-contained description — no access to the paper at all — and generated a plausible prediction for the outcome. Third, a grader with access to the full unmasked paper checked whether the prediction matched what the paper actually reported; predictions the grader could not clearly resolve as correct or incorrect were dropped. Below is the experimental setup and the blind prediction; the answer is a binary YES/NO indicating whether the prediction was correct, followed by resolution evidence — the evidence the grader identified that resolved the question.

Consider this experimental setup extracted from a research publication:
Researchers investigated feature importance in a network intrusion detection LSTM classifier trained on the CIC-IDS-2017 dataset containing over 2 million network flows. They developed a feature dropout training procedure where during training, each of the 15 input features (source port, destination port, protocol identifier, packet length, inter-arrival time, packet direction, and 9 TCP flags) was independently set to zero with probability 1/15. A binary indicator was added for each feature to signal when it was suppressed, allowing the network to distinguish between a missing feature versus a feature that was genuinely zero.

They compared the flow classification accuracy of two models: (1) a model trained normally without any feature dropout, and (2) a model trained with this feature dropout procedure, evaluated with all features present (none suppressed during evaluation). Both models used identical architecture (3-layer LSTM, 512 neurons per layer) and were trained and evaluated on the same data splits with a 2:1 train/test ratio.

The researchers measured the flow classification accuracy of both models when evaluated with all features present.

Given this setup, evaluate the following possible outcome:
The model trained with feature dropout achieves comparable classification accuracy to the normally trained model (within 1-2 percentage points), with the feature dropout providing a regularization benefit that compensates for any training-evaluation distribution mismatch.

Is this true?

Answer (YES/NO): YES